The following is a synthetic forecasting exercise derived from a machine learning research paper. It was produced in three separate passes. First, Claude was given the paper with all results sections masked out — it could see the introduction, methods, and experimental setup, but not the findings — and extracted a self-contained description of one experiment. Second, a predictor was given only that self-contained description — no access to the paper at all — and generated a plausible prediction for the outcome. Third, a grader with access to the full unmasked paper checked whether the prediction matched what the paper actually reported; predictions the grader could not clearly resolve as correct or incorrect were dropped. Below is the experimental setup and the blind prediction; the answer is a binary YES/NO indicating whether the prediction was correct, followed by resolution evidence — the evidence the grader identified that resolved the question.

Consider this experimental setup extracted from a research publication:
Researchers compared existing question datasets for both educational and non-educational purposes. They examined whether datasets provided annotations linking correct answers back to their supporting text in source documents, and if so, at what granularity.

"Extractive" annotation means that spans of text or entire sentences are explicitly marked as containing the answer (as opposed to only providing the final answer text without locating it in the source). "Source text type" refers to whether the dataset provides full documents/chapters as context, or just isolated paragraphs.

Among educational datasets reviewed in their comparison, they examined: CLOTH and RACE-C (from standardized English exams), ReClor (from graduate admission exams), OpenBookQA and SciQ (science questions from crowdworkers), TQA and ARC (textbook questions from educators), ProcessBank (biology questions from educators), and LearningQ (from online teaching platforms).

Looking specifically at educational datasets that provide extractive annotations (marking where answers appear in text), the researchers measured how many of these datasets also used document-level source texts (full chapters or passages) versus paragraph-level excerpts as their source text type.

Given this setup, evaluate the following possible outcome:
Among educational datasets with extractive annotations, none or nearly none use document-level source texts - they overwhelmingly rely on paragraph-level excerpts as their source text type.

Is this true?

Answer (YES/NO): YES